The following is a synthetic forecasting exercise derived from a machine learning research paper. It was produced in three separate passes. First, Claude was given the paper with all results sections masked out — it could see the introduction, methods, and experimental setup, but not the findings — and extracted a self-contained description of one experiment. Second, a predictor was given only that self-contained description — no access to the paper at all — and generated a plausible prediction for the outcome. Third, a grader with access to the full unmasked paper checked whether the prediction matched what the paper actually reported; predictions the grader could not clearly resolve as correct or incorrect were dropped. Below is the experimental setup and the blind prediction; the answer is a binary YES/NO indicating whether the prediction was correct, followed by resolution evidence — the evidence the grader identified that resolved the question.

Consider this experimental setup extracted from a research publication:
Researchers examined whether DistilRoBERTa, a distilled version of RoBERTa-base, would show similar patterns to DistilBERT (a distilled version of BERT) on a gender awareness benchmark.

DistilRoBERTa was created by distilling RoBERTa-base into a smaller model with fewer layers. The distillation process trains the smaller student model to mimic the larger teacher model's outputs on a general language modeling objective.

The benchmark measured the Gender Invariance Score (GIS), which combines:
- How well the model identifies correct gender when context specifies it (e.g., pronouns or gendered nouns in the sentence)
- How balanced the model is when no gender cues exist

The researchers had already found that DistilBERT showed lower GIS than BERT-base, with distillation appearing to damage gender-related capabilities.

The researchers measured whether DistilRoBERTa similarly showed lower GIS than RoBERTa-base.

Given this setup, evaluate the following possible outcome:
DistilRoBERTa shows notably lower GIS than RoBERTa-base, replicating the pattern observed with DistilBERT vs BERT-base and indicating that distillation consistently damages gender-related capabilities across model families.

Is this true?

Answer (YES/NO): YES